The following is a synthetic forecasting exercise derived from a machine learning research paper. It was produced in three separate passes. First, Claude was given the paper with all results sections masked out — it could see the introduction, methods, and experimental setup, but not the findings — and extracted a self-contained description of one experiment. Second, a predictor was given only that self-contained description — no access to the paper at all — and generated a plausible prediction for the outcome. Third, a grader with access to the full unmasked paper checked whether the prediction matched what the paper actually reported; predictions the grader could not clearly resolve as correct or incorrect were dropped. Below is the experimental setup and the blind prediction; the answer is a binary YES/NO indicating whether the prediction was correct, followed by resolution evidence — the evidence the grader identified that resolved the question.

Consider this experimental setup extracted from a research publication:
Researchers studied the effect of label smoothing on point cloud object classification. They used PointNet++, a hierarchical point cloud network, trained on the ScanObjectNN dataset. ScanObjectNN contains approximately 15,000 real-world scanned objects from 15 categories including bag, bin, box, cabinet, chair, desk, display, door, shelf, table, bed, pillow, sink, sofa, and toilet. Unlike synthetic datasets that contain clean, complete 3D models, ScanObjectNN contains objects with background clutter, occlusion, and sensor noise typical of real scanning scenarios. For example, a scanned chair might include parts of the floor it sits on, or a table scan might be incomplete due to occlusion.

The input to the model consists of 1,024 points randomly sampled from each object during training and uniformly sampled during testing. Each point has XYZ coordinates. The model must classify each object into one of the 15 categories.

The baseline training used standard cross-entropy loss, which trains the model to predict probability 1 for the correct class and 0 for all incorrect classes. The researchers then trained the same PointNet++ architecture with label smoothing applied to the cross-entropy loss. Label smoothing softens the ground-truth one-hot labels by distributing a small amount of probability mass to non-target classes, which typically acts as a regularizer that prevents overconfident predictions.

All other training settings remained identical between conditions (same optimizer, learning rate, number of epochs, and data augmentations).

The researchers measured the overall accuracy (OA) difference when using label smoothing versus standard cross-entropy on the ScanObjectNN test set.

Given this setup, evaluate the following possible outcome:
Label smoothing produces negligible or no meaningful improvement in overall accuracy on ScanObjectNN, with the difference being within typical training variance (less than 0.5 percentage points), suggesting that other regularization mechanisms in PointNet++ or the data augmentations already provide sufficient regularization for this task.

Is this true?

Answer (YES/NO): NO